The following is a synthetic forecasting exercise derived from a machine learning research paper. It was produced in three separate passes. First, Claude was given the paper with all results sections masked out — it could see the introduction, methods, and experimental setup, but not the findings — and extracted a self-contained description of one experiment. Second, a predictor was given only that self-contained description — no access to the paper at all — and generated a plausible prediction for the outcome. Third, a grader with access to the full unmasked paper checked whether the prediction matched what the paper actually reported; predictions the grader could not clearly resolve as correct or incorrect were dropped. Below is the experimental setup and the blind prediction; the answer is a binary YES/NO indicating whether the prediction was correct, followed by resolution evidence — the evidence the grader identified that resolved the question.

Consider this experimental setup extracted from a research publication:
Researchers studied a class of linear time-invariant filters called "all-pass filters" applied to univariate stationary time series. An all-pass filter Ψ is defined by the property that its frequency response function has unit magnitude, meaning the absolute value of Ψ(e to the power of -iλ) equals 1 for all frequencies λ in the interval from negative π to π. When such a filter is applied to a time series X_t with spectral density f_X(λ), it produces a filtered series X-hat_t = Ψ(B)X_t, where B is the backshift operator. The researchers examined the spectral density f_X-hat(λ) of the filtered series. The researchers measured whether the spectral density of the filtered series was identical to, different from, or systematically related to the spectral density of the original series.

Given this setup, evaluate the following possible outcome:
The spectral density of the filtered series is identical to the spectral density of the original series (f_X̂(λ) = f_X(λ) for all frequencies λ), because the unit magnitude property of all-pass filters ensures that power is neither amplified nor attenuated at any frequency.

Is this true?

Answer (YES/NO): YES